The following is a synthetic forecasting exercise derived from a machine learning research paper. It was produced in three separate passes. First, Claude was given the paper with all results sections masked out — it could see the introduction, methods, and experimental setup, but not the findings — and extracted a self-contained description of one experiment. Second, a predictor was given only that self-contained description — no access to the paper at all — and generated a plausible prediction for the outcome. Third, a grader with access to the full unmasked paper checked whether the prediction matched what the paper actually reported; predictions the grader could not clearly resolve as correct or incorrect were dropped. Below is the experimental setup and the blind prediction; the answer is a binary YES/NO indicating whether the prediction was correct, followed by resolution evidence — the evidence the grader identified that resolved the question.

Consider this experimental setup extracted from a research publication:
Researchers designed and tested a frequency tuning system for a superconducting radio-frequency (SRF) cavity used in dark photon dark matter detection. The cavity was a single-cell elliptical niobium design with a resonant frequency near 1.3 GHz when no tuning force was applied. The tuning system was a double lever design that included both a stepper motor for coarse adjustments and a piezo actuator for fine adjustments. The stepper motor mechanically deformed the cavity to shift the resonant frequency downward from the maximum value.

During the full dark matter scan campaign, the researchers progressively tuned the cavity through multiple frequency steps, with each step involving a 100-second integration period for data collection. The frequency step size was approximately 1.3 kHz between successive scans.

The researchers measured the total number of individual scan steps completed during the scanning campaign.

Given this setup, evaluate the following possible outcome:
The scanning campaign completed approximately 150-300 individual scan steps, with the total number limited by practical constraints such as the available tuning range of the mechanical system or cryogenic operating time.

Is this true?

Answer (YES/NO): NO